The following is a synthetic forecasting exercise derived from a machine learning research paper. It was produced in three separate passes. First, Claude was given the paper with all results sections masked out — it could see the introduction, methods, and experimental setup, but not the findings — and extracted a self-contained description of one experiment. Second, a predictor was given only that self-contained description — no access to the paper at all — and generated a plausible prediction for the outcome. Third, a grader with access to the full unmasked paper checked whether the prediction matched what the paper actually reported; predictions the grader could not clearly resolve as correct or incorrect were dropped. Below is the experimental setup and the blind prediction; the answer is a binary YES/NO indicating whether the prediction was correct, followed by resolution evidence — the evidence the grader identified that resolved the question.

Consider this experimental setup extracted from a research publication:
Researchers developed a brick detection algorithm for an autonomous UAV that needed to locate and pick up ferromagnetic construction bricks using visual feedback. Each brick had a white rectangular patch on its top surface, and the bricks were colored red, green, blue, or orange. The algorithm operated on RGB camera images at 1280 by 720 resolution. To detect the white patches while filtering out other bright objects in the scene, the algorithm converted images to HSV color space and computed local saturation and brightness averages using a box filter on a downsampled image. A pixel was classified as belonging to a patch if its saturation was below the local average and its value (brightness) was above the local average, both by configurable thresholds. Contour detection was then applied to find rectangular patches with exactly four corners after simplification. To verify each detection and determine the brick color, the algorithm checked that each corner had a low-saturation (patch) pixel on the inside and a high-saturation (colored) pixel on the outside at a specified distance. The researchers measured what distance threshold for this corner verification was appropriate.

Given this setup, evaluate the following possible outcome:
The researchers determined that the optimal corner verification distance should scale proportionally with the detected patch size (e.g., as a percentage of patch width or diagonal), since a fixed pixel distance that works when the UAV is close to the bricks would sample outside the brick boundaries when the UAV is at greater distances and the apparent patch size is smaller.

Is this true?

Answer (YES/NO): NO